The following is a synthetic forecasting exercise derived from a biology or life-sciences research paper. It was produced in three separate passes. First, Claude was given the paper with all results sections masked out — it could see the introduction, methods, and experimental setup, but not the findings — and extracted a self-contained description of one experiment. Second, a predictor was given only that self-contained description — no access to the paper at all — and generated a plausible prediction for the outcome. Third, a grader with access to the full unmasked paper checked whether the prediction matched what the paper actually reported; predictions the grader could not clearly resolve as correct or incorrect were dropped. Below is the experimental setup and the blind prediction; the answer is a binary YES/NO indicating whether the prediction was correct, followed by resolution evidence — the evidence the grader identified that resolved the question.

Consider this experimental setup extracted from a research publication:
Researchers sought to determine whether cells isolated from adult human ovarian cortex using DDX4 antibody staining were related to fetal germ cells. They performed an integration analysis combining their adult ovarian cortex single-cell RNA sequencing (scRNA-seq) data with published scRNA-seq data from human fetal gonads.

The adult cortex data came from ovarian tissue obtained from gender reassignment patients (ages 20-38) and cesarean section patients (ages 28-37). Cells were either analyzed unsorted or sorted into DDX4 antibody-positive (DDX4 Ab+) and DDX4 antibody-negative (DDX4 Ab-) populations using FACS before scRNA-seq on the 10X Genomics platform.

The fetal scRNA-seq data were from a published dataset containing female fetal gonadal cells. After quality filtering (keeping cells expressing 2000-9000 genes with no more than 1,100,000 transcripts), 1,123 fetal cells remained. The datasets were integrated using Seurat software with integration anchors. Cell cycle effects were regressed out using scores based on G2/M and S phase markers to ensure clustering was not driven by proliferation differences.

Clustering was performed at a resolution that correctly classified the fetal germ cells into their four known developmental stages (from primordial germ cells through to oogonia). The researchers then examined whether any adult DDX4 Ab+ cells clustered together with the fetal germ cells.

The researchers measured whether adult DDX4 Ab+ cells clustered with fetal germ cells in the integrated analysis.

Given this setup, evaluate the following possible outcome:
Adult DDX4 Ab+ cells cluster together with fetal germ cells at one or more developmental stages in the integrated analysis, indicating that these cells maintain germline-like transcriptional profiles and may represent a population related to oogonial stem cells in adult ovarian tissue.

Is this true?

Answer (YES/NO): NO